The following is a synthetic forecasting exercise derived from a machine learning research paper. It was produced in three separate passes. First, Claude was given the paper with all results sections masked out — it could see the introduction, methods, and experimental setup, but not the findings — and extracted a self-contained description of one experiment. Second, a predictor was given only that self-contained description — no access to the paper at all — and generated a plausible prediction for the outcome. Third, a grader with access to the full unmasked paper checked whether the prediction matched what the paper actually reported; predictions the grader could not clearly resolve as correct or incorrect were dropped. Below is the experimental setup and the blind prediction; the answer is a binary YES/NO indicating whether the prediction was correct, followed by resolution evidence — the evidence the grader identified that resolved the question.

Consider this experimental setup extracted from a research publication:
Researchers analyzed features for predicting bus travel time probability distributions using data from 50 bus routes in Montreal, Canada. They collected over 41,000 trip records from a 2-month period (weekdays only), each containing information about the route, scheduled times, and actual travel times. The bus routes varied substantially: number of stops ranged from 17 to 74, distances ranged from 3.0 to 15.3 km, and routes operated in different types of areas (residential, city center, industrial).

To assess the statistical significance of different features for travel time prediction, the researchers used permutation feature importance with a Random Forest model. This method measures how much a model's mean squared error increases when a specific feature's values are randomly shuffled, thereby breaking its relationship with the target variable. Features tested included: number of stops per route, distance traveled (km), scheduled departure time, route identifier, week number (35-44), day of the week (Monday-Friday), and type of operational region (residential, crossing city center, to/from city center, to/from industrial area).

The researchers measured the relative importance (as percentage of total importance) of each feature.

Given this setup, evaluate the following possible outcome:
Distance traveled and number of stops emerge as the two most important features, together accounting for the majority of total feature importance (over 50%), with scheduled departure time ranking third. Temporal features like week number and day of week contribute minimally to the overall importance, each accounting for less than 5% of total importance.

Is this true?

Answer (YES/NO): YES